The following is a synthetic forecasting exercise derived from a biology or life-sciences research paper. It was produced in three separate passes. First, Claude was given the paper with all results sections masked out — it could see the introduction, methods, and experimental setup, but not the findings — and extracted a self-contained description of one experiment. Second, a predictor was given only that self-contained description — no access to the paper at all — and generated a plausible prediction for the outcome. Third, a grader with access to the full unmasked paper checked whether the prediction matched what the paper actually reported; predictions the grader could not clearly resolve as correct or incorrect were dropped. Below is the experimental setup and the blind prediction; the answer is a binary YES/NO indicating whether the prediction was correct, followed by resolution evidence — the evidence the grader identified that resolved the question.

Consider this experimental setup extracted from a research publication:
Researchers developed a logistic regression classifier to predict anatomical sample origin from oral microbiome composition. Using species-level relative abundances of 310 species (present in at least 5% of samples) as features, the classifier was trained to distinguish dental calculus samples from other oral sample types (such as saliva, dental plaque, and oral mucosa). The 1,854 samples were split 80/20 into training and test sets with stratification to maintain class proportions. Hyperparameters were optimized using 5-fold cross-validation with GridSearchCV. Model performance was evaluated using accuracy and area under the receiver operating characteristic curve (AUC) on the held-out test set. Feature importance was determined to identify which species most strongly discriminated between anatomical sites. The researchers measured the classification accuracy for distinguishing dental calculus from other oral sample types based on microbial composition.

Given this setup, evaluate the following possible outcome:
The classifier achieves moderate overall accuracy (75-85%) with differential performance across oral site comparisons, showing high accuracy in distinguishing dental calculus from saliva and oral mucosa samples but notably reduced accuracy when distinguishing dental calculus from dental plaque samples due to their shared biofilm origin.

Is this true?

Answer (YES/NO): NO